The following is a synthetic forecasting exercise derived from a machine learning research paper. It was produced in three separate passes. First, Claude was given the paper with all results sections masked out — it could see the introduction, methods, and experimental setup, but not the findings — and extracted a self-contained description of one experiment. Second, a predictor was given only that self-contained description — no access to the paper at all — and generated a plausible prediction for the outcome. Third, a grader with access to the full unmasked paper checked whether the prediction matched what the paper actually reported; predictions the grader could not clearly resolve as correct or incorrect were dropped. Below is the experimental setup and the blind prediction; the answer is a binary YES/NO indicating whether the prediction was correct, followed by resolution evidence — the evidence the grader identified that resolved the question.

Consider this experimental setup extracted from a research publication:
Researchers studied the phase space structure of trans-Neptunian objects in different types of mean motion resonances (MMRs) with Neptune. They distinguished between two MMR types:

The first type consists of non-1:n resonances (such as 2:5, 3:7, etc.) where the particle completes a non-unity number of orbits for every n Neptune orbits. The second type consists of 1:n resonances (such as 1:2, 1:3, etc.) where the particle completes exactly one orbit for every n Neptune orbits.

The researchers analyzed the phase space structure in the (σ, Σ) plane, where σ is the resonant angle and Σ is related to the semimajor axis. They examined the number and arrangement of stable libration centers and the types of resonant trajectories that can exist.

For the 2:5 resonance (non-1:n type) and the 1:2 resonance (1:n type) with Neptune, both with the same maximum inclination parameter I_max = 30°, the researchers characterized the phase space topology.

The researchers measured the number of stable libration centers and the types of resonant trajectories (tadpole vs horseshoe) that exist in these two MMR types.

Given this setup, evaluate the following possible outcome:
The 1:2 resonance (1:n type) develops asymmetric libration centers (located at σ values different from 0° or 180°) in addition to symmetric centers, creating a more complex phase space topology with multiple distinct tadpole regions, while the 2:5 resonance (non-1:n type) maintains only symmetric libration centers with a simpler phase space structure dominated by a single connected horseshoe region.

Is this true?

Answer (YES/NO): NO